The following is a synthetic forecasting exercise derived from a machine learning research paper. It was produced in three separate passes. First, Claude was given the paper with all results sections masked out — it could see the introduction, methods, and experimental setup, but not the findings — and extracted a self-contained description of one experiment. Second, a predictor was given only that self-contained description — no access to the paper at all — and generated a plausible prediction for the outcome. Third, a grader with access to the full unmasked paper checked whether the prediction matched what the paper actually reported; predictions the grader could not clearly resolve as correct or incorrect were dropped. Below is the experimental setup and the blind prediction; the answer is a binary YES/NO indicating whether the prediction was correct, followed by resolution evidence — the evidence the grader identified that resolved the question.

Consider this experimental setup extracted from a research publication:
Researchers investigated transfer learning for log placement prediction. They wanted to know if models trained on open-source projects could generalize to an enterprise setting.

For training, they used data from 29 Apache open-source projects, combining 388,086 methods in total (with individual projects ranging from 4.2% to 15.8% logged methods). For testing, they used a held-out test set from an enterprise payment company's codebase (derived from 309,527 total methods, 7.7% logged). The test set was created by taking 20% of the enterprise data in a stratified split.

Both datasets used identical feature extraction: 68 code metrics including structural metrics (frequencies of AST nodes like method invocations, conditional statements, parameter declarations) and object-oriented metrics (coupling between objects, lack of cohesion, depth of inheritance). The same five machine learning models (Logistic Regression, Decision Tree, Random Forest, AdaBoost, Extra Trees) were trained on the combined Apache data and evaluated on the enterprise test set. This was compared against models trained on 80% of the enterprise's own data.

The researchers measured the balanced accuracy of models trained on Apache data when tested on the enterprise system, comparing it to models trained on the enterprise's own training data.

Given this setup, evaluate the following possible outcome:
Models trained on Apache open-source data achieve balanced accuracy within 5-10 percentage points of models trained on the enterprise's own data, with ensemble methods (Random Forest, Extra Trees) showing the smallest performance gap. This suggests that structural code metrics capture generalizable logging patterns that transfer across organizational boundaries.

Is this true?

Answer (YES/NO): NO